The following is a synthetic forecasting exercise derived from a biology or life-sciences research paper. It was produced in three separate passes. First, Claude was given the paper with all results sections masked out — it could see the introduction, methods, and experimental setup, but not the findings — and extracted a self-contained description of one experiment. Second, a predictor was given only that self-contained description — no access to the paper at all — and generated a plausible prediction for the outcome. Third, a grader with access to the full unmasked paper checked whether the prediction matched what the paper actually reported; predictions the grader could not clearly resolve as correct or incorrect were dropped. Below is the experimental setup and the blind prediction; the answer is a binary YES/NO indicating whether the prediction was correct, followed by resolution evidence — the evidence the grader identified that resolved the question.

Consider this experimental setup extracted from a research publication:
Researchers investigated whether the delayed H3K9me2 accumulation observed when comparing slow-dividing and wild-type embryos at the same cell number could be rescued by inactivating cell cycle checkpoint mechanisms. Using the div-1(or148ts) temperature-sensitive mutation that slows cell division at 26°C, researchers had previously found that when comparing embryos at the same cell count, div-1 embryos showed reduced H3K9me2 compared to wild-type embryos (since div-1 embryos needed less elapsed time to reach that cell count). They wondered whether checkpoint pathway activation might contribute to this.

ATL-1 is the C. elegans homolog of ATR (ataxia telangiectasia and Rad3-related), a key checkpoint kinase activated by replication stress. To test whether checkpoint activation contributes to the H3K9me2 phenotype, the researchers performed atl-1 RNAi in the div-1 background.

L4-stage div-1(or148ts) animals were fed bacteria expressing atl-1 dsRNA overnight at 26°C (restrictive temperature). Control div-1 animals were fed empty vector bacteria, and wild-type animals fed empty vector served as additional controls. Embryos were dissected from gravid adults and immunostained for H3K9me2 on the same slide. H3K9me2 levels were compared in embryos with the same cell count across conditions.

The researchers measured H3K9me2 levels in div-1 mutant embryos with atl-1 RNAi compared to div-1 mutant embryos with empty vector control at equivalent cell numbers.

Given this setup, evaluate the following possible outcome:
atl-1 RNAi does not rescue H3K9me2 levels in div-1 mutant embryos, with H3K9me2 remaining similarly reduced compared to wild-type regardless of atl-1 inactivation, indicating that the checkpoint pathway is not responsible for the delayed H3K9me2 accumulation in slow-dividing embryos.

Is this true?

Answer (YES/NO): NO